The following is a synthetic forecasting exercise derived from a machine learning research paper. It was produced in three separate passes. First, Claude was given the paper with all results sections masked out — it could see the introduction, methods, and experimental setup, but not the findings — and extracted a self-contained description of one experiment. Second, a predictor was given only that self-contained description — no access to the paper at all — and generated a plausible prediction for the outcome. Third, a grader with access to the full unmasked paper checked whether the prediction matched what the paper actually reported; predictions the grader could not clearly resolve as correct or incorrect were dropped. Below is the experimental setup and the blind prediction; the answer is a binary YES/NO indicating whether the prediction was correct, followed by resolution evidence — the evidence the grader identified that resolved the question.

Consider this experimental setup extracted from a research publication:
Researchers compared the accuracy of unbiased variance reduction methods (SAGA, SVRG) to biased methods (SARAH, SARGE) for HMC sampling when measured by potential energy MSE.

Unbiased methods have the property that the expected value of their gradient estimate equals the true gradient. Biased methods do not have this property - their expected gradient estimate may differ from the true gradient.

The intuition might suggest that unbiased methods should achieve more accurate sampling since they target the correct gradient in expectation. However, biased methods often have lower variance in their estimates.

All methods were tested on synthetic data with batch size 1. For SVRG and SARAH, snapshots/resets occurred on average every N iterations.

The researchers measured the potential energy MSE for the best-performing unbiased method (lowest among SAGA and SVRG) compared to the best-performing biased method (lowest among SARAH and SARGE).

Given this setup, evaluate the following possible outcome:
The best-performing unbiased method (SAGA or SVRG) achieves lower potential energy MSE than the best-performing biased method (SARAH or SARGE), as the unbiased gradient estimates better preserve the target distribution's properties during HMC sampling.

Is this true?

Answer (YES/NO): NO